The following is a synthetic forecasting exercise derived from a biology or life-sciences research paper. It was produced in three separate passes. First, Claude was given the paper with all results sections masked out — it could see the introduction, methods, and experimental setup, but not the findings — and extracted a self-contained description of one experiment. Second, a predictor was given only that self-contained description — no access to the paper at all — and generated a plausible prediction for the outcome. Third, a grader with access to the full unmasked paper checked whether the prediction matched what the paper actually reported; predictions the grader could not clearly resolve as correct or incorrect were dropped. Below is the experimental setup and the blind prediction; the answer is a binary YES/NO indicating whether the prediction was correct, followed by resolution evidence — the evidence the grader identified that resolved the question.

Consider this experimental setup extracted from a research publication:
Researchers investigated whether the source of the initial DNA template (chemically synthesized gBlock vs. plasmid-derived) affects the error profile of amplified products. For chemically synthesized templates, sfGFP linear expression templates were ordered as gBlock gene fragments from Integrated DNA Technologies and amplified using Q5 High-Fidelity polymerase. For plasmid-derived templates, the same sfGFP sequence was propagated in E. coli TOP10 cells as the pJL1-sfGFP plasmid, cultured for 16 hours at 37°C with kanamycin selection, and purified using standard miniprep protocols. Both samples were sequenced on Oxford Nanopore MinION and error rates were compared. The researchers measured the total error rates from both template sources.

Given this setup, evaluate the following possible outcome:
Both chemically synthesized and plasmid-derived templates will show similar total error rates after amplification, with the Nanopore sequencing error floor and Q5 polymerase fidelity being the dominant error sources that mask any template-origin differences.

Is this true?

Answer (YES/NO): NO